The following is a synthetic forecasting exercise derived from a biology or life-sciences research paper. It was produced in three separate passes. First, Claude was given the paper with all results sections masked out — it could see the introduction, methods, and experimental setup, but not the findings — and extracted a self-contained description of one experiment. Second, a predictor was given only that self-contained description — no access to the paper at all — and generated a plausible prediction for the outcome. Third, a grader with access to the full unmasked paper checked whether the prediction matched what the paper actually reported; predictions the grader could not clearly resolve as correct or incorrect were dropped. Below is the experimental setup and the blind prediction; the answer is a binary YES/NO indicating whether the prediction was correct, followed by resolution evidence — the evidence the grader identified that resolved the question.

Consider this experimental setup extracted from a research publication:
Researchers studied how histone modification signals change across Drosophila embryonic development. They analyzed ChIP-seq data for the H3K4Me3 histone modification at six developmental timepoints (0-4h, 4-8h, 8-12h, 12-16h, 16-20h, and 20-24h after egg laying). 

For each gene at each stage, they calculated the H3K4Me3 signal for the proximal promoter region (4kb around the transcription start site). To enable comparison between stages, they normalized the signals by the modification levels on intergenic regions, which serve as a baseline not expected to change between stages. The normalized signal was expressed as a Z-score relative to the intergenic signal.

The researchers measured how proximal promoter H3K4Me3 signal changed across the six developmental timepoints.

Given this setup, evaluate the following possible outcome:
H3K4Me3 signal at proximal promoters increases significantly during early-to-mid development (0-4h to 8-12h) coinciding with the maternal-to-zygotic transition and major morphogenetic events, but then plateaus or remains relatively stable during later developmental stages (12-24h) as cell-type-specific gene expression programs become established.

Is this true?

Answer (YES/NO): NO